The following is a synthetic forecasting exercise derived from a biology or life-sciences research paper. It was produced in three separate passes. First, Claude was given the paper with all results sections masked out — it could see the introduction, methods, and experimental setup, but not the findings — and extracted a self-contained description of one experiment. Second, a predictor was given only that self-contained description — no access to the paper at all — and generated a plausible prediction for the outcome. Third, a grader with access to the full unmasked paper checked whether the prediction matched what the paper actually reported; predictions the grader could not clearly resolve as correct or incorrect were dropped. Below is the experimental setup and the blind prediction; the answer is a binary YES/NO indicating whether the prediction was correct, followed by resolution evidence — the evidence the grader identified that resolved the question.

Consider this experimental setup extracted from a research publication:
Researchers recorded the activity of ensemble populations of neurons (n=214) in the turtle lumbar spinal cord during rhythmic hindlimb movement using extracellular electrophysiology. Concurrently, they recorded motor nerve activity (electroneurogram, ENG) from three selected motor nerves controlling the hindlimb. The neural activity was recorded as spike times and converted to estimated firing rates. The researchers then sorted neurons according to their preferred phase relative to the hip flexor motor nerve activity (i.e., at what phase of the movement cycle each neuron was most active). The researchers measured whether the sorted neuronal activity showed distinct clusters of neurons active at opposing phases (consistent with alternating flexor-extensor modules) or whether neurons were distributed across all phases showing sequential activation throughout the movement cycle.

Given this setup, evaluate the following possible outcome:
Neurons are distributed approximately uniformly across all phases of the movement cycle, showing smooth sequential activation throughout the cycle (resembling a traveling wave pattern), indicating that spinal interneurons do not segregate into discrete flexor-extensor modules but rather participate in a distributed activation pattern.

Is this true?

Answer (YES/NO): YES